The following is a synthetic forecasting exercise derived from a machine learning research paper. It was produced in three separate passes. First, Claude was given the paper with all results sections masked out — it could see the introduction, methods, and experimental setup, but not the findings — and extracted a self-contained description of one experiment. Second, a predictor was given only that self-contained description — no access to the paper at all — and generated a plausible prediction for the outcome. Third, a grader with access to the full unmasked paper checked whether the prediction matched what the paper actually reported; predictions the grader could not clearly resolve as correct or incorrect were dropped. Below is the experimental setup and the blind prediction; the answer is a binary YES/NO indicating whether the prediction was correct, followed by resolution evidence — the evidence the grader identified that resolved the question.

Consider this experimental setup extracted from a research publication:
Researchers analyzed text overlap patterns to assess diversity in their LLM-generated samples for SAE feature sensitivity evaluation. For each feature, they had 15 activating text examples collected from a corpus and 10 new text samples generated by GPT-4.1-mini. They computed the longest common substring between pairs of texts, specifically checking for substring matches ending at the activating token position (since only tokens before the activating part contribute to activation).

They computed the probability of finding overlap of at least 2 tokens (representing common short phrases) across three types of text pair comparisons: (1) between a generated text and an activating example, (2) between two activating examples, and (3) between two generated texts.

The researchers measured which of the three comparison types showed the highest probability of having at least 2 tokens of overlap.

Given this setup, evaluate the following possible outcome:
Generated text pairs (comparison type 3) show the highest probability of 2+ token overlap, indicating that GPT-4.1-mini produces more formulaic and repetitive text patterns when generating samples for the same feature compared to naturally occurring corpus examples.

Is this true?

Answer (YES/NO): YES